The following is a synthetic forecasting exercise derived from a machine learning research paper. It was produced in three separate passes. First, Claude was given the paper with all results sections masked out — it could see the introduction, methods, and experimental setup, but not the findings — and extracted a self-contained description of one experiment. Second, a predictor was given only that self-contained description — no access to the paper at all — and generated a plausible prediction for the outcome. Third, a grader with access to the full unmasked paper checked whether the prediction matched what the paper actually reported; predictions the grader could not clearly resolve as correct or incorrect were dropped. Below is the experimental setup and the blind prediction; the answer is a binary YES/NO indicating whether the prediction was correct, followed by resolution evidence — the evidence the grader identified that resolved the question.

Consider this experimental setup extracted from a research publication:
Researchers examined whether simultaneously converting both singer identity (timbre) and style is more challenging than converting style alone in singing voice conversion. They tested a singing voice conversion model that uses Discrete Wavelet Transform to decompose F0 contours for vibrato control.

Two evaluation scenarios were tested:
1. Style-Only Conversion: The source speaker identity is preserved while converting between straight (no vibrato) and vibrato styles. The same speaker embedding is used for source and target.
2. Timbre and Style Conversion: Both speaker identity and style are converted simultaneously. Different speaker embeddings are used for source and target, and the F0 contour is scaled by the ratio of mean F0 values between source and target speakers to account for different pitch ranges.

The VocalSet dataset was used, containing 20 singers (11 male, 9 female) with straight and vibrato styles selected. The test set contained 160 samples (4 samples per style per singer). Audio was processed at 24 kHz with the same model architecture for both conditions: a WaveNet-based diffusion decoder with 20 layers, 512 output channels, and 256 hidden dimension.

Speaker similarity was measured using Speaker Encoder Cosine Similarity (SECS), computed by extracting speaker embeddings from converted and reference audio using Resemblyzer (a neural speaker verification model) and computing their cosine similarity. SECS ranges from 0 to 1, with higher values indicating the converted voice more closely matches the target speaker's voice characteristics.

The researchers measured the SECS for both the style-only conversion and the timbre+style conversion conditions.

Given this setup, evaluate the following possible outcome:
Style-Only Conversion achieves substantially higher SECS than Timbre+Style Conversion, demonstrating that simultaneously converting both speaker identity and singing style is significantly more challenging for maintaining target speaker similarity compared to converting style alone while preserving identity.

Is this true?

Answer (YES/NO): NO